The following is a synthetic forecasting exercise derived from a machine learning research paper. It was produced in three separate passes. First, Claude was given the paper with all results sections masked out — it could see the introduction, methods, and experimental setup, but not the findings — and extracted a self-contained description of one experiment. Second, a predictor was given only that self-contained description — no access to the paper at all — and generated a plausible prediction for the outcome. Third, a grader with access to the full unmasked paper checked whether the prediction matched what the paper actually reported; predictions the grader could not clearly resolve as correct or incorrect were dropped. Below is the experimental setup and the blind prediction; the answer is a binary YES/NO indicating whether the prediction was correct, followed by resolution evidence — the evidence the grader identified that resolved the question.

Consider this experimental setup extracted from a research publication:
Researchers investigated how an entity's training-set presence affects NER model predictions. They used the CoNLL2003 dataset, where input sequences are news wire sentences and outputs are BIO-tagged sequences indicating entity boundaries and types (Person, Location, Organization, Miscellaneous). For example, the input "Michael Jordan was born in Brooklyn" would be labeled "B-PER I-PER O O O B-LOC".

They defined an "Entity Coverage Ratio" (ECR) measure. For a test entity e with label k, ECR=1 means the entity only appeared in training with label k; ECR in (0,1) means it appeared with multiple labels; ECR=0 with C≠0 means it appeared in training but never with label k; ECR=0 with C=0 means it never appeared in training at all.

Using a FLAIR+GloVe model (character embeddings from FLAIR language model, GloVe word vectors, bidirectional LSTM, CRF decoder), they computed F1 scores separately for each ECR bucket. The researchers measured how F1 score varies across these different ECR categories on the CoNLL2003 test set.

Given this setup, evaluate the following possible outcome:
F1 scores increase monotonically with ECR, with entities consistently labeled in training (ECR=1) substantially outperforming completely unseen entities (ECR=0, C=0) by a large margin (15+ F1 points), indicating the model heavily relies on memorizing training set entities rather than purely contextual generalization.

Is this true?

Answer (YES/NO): NO